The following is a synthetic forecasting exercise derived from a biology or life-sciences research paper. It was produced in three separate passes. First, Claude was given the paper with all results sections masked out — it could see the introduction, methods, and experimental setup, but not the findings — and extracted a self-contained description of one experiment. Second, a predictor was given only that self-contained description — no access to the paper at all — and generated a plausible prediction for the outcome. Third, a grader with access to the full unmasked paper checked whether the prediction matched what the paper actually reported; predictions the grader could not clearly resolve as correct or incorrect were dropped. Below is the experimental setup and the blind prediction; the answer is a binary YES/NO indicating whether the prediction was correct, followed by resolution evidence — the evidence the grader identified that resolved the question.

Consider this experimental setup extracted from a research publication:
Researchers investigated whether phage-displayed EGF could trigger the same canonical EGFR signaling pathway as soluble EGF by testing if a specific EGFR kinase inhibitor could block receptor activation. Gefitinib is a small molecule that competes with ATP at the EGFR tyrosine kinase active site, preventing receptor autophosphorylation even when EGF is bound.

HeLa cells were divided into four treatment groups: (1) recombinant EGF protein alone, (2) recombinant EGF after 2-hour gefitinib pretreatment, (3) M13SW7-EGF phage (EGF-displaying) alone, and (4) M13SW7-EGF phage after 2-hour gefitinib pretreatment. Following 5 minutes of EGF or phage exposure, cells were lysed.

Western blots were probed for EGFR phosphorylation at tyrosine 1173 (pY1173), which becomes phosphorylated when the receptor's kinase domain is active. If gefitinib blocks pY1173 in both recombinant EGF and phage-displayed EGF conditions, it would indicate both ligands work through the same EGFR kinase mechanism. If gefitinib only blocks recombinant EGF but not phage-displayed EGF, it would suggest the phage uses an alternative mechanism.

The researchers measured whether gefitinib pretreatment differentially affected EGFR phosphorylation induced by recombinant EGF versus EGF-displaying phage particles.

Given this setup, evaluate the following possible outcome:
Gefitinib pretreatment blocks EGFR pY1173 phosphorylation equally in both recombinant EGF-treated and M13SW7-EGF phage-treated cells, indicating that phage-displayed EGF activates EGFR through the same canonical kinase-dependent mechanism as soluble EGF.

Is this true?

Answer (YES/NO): NO